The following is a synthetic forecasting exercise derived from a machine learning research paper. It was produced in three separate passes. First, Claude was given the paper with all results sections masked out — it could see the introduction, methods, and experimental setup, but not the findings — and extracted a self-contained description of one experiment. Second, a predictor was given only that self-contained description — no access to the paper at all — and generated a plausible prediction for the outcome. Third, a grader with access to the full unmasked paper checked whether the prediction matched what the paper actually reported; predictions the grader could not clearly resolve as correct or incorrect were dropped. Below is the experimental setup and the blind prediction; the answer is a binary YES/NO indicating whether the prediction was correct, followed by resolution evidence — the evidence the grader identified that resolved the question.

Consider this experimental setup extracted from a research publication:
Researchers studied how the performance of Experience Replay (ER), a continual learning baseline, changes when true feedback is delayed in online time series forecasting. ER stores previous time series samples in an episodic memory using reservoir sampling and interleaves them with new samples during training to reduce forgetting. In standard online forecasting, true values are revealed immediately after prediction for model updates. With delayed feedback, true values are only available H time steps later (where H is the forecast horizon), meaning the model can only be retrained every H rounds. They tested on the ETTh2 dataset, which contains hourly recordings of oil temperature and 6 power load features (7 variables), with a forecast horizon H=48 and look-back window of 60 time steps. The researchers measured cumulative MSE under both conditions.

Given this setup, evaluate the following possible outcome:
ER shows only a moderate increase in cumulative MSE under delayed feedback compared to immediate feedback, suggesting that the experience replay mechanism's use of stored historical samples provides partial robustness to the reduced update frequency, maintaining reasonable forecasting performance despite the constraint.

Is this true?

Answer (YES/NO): NO